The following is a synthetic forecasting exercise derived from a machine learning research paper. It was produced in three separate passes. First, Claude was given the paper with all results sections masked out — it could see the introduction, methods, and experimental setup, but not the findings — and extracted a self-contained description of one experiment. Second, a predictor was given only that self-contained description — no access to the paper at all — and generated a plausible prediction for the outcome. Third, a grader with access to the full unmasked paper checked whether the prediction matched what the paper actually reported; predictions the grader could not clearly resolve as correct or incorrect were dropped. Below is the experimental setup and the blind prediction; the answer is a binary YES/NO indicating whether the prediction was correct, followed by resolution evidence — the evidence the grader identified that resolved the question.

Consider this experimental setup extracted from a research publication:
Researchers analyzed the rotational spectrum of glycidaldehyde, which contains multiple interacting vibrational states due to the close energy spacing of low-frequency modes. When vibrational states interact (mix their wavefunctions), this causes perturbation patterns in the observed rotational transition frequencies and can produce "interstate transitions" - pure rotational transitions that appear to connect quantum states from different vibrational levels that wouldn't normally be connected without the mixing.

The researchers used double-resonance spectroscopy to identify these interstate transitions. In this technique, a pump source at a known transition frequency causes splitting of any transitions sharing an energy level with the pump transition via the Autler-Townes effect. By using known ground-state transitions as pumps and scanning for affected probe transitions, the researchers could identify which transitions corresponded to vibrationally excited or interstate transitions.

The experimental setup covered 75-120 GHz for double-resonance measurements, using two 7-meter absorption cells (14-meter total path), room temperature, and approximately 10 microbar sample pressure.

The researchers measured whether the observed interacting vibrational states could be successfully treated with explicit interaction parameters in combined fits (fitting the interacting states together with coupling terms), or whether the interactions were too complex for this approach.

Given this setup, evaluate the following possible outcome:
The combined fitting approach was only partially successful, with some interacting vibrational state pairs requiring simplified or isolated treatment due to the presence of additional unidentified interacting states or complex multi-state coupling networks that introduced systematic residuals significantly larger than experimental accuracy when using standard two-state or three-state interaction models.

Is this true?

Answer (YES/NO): NO